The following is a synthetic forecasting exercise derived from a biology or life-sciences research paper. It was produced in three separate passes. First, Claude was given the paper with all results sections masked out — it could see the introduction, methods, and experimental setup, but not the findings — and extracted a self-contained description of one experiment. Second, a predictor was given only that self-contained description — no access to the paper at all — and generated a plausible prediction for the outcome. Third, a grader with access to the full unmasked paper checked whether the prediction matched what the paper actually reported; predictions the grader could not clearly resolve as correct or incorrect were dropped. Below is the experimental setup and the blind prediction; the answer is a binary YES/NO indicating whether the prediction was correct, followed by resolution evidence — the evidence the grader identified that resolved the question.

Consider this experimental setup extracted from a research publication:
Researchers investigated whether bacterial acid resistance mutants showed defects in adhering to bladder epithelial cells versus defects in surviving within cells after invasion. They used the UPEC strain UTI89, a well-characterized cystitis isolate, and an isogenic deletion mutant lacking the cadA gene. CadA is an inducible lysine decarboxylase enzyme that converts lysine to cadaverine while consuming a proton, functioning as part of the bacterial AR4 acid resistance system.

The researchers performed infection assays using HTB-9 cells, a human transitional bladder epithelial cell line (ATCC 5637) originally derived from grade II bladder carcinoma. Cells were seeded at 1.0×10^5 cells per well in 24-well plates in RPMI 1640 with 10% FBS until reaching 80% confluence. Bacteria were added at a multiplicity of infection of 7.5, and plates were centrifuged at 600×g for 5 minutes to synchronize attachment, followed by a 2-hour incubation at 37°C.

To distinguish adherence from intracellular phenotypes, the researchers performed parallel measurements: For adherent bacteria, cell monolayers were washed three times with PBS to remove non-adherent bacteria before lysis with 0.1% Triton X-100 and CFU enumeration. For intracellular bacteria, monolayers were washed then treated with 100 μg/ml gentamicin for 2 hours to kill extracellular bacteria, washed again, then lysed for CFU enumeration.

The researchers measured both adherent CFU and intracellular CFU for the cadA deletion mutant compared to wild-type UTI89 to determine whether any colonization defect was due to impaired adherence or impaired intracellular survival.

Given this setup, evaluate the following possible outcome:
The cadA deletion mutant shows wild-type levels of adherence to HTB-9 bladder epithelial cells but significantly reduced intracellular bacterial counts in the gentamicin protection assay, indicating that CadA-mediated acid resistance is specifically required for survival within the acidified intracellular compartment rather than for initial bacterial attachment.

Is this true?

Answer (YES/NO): YES